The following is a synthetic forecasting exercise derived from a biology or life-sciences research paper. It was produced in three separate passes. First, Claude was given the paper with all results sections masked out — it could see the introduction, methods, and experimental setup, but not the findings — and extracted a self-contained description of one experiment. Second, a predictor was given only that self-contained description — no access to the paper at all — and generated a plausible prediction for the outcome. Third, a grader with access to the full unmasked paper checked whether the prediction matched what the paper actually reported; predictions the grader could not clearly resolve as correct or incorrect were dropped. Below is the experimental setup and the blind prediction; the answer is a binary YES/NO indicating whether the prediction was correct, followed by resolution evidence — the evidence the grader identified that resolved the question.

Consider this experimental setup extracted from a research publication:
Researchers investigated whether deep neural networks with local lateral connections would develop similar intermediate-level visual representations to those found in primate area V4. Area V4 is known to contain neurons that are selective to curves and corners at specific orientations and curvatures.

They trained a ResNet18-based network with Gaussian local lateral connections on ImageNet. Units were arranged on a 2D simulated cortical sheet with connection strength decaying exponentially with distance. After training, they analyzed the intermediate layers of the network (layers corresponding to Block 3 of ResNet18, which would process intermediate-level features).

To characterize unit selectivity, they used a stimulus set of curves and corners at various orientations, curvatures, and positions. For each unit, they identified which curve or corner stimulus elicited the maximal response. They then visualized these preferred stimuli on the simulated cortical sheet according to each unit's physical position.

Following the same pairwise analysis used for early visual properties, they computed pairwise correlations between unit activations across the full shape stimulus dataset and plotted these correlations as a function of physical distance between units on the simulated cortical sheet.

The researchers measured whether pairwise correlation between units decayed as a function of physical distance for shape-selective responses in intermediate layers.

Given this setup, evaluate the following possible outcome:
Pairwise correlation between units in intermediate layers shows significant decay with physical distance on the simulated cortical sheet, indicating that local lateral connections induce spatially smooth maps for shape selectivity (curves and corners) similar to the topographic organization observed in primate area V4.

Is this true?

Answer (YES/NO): YES